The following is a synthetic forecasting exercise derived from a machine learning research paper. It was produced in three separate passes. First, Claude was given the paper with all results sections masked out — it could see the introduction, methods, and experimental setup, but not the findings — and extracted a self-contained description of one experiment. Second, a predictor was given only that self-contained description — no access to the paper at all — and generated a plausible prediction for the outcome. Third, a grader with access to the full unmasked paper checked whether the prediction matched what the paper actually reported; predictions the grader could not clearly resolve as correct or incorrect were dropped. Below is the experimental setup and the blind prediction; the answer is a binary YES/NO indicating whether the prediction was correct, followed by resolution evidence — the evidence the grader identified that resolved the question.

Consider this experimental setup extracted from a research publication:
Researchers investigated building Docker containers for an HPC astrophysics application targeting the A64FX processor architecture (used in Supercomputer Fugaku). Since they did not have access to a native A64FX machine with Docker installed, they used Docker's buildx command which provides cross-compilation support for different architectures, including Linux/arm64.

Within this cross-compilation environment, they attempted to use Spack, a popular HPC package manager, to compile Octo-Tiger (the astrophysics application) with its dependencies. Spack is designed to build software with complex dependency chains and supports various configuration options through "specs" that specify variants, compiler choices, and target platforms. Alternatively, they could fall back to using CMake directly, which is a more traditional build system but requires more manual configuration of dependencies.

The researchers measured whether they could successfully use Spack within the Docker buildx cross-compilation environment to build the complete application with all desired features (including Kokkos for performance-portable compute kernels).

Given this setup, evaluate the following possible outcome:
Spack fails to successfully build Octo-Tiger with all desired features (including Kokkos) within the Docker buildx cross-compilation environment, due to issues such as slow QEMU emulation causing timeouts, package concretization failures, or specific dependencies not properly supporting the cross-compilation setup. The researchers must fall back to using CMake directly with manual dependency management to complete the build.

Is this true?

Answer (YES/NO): YES